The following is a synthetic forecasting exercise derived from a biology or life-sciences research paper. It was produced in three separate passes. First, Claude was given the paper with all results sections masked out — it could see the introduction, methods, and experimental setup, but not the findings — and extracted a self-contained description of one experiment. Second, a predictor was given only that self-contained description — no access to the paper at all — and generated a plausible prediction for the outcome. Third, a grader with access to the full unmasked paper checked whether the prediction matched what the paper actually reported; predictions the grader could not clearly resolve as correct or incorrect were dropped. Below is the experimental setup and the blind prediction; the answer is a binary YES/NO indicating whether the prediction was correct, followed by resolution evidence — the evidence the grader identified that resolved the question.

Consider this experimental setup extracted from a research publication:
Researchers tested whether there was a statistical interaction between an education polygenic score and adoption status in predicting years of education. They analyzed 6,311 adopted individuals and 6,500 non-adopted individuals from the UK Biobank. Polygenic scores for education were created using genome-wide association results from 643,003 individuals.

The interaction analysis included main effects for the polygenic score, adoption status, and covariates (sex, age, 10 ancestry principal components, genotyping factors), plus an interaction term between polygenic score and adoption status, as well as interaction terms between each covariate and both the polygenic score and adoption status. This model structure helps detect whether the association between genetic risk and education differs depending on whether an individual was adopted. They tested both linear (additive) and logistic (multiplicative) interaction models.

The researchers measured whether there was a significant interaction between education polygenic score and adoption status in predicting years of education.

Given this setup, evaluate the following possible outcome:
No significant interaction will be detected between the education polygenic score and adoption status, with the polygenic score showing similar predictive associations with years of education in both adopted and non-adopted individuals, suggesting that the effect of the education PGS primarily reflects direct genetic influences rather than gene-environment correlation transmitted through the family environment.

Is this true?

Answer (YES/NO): NO